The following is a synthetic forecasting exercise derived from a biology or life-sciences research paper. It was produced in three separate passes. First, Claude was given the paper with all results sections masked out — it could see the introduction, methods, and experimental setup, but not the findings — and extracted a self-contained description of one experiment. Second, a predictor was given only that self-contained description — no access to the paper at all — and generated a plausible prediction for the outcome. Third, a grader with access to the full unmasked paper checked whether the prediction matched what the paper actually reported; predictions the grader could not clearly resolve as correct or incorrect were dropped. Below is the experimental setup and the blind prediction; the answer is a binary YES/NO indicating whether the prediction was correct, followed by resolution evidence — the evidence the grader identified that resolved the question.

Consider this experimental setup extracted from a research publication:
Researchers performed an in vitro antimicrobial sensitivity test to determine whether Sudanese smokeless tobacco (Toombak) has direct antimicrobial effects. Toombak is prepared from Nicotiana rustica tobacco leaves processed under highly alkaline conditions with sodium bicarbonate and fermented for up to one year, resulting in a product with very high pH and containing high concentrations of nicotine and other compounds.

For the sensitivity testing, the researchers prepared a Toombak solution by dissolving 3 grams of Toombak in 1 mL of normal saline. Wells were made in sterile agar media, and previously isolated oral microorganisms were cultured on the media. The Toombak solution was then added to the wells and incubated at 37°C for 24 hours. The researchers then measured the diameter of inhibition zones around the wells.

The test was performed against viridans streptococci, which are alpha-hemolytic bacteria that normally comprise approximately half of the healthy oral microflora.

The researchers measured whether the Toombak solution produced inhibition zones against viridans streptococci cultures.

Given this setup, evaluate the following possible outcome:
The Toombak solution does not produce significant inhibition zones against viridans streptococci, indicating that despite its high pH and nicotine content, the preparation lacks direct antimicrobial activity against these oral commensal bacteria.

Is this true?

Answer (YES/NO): NO